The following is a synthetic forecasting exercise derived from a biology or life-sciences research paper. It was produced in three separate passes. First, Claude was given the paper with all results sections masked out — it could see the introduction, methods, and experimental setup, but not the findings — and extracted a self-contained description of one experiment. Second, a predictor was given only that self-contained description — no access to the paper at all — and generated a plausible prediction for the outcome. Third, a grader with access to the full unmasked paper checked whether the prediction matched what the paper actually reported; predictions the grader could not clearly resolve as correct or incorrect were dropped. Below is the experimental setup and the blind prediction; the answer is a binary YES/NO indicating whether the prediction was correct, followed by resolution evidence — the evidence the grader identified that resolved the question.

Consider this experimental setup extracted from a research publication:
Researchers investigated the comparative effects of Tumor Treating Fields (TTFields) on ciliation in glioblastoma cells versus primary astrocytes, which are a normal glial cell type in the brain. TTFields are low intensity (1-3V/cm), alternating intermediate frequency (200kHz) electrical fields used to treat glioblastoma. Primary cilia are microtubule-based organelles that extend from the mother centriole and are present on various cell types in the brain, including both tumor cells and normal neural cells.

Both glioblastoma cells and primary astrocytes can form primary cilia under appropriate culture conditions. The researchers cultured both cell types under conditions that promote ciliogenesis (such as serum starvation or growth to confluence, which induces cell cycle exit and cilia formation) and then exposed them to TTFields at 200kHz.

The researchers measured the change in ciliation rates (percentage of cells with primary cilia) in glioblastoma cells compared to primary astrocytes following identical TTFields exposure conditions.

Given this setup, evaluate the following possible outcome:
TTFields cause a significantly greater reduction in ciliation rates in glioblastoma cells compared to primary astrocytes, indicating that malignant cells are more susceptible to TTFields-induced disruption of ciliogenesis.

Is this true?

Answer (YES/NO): YES